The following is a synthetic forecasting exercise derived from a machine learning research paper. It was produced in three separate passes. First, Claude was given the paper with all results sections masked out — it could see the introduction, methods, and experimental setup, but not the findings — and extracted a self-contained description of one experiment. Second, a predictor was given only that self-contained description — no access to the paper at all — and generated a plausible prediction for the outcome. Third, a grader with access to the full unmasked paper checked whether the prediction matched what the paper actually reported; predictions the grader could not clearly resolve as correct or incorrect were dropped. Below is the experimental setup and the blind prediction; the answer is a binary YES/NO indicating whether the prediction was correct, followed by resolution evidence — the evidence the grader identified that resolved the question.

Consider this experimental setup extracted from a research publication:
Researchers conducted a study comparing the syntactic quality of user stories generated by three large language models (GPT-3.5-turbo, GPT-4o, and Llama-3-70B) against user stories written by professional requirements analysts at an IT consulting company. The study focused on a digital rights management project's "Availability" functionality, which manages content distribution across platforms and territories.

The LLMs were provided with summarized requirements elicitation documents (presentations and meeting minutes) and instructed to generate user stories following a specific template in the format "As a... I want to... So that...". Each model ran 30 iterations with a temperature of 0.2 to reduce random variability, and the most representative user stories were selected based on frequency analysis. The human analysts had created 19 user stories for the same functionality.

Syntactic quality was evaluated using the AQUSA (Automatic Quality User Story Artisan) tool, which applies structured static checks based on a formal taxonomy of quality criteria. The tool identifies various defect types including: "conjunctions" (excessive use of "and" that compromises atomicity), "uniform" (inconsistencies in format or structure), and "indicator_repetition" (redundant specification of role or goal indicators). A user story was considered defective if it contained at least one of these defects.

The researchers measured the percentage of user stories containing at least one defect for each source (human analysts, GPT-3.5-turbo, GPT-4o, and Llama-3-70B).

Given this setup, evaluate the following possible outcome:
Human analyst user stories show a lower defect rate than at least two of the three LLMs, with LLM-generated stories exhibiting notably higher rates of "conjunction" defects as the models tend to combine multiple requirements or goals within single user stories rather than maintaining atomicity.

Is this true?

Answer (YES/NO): NO